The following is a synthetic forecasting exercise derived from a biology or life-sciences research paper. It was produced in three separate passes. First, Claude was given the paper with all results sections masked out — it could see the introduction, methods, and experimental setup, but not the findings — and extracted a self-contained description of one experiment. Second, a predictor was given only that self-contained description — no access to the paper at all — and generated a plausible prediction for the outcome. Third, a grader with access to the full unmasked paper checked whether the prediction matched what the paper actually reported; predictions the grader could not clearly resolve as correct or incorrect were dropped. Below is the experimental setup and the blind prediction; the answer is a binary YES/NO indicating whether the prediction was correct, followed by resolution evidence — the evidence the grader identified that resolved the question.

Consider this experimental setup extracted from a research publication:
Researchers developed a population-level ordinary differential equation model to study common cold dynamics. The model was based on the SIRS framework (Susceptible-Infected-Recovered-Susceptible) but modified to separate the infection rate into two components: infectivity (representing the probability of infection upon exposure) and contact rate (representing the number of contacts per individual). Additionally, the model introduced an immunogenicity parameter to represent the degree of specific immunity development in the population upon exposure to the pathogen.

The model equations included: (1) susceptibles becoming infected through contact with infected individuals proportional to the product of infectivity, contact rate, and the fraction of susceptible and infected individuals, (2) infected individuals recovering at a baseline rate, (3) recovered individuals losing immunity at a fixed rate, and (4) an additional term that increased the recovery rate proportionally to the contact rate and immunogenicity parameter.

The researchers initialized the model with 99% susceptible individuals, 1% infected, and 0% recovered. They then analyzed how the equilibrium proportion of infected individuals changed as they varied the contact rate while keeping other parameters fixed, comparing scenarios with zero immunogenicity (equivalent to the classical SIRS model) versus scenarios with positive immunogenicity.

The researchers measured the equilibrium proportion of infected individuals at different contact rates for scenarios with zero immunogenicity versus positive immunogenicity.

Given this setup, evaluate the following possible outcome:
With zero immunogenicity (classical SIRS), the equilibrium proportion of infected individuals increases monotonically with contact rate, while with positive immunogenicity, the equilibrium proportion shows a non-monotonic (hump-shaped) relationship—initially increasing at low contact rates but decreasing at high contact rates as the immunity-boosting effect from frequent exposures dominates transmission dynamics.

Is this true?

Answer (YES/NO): YES